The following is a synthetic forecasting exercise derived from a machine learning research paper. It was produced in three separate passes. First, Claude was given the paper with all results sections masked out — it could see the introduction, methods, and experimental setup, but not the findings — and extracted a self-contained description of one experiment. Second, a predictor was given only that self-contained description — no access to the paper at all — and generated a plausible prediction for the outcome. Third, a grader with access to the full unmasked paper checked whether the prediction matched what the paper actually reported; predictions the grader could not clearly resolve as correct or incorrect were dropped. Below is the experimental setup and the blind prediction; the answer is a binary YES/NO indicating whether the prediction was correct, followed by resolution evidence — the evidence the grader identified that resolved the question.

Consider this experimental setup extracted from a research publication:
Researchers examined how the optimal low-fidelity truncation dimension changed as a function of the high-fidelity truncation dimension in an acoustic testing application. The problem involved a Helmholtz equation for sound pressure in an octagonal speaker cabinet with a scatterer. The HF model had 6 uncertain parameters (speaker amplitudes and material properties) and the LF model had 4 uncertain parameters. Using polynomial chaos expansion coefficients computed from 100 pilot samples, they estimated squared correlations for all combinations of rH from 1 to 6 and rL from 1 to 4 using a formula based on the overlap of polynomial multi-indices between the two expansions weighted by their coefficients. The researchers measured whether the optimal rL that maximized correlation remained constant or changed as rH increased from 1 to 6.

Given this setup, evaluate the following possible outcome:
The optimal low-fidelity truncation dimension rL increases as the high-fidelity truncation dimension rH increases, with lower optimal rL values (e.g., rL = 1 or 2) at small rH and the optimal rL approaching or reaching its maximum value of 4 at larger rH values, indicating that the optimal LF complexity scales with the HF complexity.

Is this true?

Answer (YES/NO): NO